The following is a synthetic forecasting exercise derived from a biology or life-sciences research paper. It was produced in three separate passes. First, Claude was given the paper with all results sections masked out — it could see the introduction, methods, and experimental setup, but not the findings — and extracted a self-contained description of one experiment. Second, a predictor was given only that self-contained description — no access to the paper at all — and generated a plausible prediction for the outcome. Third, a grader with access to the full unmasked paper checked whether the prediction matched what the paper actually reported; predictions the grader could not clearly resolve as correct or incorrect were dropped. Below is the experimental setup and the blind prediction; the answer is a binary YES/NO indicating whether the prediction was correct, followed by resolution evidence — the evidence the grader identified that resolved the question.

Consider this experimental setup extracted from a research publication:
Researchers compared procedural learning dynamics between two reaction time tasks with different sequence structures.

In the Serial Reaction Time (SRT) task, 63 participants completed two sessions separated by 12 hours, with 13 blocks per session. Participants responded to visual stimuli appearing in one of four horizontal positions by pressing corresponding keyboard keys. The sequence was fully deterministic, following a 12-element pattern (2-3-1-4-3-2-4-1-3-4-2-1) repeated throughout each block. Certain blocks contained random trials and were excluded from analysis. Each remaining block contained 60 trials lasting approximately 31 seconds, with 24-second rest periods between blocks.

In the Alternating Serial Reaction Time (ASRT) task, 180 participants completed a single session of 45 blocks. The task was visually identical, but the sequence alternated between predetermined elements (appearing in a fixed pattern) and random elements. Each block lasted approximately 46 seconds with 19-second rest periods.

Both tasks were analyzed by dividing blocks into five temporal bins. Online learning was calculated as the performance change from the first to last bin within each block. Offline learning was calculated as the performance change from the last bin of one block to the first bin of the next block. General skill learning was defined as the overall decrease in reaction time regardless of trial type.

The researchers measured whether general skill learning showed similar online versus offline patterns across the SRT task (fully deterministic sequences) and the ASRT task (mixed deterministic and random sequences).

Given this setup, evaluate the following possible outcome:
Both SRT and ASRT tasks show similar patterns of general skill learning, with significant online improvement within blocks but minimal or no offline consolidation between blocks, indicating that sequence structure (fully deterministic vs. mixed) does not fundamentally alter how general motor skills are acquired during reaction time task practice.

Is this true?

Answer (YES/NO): NO